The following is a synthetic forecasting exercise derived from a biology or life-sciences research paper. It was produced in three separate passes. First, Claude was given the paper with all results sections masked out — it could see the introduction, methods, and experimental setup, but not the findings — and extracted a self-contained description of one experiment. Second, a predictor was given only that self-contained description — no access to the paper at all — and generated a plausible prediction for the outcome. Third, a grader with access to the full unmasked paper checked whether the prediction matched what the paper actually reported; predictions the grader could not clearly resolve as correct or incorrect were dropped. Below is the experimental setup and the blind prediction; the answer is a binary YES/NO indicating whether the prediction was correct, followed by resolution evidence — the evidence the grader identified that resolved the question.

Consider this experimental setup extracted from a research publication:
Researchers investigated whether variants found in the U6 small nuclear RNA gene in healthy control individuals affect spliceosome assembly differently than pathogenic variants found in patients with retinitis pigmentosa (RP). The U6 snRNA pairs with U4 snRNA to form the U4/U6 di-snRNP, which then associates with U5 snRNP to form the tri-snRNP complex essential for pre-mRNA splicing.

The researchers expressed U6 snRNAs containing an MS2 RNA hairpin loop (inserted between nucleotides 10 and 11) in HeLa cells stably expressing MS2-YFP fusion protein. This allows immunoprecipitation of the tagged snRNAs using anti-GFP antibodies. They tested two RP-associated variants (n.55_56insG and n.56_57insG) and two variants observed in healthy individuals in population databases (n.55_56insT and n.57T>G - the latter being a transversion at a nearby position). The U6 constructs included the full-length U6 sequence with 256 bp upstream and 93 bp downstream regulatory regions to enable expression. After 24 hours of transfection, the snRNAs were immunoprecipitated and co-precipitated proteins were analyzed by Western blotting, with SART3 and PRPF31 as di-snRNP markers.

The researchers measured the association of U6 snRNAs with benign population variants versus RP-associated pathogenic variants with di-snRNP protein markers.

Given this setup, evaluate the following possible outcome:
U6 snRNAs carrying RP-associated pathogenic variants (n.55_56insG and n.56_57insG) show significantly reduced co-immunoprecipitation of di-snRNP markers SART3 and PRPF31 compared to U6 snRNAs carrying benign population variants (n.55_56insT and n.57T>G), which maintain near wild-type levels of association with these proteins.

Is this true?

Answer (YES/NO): NO